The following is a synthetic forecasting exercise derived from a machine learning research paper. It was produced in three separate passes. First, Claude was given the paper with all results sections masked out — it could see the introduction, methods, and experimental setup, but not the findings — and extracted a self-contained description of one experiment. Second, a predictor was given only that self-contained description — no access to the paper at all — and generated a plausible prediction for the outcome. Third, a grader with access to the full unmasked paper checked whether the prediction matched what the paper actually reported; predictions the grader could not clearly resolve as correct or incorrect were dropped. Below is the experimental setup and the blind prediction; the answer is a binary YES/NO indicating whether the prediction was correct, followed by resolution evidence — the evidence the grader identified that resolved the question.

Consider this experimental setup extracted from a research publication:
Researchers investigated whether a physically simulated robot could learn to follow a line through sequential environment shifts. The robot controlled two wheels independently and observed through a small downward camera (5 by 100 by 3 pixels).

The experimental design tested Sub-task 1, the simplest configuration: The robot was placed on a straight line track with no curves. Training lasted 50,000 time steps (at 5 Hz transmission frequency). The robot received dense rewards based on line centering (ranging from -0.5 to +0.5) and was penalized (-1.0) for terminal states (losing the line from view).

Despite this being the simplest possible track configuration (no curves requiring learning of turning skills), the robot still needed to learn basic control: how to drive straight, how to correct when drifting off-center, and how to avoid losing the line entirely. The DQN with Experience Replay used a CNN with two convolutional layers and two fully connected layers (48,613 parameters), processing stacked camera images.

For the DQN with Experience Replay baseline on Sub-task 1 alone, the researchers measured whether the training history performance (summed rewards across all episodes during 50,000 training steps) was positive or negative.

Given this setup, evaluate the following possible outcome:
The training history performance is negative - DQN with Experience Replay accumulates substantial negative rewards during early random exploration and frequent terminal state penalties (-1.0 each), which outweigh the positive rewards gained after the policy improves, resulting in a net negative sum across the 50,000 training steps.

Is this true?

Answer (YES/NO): YES